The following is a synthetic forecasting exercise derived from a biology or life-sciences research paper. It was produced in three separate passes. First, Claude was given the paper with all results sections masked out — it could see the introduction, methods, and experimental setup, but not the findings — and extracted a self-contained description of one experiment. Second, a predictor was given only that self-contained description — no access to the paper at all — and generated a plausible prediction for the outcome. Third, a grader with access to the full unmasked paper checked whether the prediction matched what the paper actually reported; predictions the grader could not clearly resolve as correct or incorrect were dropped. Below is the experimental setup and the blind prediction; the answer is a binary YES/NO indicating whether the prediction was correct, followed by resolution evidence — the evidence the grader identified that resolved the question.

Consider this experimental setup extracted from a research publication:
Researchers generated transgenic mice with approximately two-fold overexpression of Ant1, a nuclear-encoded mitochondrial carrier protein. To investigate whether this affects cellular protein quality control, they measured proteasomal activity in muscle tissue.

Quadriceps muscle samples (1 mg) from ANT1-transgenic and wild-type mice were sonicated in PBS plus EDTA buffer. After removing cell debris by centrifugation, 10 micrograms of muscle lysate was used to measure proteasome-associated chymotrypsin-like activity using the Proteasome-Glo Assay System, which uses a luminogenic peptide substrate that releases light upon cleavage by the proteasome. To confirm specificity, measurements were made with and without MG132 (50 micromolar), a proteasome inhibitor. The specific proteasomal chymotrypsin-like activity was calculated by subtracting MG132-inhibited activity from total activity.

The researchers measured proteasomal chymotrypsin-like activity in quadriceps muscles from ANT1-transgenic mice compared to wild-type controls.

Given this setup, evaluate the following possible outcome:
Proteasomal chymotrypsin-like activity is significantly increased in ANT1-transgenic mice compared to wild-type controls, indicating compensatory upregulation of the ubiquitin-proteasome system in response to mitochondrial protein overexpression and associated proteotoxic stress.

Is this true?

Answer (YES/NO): YES